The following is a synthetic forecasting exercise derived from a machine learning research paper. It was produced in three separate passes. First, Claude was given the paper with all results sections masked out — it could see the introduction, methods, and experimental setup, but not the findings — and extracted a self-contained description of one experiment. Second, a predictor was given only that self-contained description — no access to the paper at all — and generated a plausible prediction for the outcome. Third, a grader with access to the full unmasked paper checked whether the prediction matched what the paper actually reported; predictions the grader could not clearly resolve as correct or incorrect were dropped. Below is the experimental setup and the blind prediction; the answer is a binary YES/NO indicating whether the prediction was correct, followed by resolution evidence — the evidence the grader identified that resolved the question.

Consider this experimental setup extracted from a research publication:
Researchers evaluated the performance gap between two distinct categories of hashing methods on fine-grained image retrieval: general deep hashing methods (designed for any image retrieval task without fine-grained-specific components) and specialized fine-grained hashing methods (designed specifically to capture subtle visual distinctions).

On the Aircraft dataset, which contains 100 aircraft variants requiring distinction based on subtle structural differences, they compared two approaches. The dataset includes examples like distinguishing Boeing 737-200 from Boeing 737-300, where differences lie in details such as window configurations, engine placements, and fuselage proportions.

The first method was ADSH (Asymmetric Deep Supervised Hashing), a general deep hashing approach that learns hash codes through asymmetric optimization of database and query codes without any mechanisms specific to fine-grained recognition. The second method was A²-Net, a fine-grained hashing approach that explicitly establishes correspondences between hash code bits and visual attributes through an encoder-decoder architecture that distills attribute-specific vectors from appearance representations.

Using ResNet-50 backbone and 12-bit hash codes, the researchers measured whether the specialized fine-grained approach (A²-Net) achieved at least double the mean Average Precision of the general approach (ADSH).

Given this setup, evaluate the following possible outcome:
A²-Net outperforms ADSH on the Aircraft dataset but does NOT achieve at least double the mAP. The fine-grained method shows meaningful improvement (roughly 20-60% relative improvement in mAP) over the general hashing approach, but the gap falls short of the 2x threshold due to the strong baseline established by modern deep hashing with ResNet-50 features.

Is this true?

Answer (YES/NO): NO